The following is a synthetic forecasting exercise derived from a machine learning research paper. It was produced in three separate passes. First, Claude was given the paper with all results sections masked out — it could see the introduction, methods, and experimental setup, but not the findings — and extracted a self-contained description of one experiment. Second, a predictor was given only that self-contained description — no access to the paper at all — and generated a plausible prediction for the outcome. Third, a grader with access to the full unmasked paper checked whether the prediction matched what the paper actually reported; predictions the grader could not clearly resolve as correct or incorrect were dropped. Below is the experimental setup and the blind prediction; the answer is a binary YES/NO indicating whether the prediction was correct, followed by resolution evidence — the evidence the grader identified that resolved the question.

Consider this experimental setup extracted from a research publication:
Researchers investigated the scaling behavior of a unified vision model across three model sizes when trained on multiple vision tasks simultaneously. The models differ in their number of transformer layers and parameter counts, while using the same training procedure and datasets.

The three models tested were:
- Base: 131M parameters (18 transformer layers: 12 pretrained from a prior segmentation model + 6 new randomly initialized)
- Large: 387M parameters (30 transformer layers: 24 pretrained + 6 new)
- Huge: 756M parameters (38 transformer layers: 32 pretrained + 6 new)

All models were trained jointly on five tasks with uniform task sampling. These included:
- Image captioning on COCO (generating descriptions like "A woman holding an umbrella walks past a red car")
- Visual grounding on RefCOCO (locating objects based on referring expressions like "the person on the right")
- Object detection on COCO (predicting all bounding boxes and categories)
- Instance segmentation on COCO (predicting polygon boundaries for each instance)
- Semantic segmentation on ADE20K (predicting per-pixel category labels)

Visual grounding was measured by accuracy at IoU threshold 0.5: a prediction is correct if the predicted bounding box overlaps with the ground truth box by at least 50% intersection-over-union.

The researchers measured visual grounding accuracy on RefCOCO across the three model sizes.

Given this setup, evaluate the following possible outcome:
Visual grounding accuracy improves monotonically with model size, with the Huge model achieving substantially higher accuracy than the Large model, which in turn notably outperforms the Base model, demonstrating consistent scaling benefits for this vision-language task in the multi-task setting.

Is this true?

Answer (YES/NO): NO